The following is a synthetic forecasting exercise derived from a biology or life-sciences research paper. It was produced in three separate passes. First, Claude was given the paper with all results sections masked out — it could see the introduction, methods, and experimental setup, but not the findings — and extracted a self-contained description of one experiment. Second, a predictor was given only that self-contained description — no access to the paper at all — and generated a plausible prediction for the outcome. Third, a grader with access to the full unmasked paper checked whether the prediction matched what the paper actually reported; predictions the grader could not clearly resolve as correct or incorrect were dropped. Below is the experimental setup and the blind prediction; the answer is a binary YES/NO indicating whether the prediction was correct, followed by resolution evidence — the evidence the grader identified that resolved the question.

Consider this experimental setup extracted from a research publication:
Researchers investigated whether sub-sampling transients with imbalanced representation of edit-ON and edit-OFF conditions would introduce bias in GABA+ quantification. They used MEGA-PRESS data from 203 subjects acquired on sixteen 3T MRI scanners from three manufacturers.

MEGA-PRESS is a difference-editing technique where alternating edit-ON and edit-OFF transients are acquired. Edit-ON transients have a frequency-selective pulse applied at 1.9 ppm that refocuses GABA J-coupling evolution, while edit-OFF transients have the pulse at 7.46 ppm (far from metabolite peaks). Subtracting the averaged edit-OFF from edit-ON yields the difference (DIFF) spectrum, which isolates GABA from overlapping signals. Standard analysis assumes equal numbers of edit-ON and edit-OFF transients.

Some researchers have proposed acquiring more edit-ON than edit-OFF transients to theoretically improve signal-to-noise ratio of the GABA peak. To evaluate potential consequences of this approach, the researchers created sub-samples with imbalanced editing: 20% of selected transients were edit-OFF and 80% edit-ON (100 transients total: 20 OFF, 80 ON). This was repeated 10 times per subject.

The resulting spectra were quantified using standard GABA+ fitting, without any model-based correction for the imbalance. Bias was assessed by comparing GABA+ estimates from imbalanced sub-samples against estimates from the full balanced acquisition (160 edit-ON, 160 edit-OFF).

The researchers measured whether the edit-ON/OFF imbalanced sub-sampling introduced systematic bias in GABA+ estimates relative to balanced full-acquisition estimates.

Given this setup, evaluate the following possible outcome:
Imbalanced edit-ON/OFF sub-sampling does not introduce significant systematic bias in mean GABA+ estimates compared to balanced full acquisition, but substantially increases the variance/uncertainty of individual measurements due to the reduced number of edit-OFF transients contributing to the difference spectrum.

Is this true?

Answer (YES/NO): NO